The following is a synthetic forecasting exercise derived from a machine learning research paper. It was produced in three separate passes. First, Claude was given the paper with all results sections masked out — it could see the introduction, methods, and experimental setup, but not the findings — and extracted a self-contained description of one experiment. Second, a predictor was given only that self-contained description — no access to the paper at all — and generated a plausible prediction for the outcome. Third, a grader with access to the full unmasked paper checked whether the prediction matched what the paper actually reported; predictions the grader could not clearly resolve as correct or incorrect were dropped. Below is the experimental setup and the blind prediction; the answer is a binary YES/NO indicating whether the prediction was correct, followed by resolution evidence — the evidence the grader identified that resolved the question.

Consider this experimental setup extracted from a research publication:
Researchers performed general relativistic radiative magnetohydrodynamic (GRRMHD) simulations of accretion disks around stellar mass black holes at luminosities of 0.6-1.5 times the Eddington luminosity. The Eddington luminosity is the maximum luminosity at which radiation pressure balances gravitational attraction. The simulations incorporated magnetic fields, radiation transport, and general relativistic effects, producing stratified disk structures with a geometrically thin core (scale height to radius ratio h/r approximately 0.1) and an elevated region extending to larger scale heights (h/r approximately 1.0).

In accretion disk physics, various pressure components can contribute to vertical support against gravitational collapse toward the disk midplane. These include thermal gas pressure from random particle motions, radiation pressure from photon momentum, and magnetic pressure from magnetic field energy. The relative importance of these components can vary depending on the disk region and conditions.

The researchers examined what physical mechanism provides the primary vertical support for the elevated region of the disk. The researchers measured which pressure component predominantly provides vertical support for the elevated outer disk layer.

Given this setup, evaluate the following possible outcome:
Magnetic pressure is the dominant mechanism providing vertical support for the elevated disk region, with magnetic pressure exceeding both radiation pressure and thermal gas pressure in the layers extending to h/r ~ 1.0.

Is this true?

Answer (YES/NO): YES